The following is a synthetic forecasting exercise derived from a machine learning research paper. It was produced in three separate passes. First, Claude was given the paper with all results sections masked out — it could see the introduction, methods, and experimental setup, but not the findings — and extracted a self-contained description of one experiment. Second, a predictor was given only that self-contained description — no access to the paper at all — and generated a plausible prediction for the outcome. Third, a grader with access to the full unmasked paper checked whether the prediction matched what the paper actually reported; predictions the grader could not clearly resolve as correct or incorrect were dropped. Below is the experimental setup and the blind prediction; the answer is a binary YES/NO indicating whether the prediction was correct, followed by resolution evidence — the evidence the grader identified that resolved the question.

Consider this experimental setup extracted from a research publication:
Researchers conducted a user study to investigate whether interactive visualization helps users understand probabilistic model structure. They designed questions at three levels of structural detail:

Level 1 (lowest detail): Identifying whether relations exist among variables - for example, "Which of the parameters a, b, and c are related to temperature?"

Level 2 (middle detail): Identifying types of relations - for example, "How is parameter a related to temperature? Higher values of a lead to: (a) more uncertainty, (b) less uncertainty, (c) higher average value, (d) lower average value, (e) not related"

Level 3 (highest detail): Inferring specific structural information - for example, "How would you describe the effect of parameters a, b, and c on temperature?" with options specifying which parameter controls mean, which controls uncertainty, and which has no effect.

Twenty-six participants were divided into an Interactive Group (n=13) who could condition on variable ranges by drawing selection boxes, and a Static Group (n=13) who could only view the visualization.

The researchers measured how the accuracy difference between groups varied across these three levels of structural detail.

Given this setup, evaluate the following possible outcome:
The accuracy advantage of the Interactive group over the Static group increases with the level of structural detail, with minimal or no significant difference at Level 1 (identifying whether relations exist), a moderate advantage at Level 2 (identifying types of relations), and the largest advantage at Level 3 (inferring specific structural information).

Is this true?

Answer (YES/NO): NO